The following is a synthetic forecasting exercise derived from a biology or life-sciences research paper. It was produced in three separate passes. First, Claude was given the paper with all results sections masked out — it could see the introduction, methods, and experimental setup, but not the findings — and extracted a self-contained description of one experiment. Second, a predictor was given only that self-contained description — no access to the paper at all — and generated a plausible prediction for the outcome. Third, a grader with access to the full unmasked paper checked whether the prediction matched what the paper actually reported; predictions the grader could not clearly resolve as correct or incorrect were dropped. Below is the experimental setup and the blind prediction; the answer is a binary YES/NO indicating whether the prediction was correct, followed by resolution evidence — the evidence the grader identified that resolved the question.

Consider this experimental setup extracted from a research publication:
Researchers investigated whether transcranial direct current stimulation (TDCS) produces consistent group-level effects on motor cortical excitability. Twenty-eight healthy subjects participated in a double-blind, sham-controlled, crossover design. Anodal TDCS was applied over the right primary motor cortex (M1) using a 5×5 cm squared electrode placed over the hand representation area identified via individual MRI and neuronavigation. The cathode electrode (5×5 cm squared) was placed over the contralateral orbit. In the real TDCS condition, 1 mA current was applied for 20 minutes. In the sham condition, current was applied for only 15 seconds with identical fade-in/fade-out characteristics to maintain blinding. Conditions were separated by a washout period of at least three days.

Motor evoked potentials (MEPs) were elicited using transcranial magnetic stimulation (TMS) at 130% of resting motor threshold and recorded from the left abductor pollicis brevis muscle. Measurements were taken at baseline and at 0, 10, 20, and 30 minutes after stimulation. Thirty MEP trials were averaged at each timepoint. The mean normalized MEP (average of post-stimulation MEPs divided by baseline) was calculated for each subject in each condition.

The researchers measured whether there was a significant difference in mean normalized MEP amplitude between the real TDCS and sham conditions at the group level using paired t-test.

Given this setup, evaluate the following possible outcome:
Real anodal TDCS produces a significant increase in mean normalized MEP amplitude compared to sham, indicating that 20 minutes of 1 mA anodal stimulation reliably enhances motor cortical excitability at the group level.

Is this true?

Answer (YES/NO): NO